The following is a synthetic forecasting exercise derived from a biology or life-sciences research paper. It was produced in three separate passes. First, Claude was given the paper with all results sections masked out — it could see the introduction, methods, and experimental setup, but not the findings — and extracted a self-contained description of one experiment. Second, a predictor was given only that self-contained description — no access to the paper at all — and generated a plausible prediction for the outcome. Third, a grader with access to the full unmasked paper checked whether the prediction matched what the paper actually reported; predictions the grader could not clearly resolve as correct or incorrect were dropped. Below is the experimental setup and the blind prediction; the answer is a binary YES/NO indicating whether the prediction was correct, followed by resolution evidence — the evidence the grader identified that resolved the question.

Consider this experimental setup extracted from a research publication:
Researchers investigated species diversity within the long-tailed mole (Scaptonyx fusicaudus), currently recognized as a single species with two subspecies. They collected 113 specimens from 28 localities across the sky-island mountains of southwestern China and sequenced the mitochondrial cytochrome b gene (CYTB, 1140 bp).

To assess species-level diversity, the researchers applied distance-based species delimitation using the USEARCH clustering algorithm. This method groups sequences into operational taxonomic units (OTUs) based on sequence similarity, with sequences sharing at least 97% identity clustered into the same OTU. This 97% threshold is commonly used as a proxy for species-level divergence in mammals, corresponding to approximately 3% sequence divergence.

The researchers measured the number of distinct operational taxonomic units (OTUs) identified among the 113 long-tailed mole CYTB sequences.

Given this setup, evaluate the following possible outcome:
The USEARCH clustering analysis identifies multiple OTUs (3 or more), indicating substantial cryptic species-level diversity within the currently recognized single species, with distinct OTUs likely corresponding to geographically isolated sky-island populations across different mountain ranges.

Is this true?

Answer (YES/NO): YES